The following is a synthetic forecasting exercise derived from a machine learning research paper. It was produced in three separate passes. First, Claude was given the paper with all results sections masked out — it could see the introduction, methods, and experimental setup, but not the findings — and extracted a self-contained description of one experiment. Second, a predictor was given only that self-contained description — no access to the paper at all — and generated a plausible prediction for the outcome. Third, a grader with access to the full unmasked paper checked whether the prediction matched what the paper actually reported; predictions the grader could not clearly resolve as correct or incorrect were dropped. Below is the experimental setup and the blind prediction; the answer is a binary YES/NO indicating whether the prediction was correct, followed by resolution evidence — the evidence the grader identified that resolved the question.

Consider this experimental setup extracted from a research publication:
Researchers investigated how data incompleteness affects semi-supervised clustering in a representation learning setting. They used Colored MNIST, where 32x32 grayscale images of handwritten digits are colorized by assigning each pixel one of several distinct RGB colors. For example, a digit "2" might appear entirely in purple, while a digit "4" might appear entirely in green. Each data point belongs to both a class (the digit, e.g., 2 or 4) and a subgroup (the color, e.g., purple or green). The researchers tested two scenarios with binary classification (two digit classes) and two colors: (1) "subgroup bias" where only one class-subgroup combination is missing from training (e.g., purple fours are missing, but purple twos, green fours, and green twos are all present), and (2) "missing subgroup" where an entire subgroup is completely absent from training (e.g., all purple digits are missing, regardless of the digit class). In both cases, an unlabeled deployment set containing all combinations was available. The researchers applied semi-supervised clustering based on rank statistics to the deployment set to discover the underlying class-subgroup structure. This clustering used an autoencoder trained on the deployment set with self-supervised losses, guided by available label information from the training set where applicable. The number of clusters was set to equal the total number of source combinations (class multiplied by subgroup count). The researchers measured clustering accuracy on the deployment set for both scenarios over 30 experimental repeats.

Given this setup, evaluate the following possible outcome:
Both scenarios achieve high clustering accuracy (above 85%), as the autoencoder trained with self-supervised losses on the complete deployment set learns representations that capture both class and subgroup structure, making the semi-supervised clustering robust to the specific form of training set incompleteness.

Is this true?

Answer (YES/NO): YES